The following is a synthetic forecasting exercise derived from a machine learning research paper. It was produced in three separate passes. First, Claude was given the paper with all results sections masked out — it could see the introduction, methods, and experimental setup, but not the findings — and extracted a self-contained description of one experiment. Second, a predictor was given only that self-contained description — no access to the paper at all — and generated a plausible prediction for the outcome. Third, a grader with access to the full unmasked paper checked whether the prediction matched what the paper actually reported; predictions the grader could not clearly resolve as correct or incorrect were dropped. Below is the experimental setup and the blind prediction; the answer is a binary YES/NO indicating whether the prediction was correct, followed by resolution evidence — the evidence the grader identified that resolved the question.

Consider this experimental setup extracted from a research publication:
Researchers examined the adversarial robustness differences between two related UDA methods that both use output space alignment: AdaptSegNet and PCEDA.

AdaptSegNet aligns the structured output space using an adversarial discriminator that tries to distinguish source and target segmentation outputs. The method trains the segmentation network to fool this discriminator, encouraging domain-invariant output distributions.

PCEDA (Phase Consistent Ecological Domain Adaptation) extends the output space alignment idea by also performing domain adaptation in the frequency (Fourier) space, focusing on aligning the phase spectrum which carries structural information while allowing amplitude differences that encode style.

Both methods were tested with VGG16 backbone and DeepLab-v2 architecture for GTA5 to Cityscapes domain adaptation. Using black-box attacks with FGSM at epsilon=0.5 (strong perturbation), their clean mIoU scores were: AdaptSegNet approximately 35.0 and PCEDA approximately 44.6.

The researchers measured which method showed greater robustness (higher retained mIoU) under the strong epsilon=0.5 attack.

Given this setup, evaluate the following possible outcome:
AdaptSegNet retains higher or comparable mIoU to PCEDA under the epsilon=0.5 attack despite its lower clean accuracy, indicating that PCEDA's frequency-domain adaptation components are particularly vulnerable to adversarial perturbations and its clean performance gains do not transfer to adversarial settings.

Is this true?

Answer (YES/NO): NO